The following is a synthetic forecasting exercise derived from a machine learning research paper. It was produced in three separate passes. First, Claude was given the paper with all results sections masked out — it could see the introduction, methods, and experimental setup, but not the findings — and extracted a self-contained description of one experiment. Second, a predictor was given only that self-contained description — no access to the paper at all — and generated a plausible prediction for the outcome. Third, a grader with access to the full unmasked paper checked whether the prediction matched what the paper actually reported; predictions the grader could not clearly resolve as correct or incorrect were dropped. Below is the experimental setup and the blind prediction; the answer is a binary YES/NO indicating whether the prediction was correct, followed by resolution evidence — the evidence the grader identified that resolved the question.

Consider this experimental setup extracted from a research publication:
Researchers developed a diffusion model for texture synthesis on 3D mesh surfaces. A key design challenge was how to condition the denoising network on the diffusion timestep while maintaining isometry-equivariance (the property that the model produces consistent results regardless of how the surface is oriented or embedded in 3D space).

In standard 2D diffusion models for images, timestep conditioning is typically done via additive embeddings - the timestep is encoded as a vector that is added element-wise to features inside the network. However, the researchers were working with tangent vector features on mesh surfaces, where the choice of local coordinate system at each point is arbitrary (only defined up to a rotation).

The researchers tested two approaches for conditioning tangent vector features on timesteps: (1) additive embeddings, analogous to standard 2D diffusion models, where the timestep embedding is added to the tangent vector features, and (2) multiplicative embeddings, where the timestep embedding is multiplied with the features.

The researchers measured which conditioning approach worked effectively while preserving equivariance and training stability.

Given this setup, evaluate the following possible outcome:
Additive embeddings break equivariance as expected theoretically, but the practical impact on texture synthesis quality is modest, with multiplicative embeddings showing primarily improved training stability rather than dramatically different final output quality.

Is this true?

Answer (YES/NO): NO